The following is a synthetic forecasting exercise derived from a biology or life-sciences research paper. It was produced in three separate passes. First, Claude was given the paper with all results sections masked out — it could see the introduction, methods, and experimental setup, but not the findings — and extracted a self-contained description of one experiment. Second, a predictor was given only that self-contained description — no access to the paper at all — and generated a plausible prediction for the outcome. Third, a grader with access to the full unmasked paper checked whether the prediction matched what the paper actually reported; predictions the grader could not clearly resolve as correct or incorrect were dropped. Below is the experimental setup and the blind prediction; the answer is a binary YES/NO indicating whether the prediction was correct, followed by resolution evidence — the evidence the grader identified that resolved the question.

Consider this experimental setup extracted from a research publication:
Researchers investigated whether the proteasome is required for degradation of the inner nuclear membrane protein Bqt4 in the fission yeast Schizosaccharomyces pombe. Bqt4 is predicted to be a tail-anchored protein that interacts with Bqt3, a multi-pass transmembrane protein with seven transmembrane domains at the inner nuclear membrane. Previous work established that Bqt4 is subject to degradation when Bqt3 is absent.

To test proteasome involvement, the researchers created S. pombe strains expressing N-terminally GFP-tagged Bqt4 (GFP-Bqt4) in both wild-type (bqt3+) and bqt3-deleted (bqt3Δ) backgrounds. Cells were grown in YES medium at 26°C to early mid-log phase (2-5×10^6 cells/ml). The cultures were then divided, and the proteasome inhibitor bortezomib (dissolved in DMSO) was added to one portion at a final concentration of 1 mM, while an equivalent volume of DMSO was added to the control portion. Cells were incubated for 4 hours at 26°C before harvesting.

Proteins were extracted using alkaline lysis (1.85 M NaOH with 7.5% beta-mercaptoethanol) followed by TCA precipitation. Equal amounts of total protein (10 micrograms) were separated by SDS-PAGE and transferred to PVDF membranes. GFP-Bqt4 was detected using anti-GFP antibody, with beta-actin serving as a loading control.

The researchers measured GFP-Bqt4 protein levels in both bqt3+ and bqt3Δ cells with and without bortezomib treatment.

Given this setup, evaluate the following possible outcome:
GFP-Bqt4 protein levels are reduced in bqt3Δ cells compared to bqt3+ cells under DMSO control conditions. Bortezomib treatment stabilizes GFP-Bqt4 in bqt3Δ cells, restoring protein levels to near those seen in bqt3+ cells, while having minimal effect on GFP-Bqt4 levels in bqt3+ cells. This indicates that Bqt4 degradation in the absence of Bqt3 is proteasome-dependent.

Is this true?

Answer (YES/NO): NO